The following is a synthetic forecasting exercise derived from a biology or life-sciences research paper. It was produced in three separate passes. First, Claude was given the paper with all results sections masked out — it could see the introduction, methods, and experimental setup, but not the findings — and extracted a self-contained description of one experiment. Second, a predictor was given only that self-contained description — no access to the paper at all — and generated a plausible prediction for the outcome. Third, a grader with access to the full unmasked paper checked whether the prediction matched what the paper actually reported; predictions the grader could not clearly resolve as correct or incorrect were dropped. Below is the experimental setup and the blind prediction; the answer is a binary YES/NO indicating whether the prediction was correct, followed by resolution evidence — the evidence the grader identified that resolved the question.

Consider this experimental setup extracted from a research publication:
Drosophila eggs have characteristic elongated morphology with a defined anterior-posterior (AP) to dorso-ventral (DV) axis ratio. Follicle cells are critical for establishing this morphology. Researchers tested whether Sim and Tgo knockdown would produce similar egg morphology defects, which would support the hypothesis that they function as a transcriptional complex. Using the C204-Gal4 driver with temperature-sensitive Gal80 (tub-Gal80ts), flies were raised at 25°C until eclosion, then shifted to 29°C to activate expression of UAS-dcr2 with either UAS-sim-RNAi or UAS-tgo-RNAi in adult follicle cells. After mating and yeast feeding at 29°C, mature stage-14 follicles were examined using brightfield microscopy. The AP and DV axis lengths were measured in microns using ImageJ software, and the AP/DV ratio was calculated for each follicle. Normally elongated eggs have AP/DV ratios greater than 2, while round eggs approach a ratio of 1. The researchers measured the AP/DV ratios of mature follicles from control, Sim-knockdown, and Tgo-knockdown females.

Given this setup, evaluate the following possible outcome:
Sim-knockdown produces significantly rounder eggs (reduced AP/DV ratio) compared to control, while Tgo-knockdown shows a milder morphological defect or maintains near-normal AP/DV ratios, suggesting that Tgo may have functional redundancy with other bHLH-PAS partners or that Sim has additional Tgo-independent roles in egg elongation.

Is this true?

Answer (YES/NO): NO